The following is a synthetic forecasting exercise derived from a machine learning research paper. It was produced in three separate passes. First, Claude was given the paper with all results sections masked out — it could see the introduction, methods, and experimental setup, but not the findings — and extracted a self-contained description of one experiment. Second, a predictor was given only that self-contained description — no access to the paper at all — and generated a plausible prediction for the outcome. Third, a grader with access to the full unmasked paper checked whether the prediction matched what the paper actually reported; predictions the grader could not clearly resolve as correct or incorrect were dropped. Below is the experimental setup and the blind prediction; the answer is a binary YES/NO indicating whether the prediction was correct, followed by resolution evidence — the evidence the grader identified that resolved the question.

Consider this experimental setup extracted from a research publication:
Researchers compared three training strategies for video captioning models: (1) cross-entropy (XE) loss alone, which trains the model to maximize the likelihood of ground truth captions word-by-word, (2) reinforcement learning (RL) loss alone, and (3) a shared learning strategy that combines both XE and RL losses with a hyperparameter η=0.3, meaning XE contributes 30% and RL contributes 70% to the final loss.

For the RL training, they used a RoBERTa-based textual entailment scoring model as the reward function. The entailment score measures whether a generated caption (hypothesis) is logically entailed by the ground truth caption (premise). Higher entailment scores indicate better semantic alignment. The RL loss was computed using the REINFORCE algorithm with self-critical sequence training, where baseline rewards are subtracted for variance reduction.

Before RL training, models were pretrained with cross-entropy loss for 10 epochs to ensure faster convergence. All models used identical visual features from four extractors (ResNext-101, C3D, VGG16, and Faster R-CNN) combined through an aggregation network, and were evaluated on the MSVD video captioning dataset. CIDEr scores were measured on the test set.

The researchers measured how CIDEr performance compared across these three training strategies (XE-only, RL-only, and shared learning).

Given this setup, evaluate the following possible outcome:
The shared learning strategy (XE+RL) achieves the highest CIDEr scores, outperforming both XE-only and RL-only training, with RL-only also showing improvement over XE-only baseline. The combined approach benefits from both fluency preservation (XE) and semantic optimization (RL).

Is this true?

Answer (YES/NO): YES